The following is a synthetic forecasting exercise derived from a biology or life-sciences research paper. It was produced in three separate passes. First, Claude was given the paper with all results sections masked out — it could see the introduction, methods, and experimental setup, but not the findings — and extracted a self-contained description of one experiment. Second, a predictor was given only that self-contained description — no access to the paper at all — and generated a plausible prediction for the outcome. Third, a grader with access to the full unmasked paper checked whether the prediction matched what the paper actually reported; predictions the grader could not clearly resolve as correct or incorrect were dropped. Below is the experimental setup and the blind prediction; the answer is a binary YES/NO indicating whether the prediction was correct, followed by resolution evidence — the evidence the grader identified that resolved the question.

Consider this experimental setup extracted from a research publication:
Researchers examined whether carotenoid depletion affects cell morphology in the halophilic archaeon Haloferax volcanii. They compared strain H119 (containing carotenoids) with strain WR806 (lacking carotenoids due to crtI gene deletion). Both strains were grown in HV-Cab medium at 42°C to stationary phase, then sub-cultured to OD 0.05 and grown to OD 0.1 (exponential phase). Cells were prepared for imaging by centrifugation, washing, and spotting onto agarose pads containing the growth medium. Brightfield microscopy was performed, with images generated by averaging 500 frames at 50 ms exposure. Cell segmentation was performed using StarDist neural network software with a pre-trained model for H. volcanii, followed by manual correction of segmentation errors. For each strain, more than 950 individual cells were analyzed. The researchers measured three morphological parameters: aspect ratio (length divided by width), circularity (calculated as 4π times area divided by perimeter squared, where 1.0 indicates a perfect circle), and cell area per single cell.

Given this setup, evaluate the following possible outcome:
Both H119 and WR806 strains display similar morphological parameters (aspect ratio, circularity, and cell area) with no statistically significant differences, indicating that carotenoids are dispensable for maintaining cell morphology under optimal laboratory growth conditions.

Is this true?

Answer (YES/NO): NO